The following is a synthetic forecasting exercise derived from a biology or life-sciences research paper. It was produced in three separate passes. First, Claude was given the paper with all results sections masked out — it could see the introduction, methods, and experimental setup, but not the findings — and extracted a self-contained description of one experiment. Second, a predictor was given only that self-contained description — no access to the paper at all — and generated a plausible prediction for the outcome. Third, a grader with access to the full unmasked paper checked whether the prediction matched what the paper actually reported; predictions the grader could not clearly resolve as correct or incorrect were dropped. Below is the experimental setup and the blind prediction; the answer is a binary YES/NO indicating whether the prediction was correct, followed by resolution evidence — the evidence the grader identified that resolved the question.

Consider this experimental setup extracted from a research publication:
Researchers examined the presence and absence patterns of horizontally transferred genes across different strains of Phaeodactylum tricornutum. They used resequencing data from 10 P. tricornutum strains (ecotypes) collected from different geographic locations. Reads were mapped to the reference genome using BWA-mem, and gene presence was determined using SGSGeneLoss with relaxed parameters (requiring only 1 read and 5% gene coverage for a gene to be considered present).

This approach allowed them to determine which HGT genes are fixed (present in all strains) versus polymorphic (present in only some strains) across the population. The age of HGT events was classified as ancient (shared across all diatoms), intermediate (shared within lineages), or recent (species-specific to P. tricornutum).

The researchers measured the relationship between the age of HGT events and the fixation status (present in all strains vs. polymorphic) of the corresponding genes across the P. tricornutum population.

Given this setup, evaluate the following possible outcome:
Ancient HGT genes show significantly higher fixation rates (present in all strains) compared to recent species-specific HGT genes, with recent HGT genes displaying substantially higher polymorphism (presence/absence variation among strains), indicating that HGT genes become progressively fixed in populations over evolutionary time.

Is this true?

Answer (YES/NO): NO